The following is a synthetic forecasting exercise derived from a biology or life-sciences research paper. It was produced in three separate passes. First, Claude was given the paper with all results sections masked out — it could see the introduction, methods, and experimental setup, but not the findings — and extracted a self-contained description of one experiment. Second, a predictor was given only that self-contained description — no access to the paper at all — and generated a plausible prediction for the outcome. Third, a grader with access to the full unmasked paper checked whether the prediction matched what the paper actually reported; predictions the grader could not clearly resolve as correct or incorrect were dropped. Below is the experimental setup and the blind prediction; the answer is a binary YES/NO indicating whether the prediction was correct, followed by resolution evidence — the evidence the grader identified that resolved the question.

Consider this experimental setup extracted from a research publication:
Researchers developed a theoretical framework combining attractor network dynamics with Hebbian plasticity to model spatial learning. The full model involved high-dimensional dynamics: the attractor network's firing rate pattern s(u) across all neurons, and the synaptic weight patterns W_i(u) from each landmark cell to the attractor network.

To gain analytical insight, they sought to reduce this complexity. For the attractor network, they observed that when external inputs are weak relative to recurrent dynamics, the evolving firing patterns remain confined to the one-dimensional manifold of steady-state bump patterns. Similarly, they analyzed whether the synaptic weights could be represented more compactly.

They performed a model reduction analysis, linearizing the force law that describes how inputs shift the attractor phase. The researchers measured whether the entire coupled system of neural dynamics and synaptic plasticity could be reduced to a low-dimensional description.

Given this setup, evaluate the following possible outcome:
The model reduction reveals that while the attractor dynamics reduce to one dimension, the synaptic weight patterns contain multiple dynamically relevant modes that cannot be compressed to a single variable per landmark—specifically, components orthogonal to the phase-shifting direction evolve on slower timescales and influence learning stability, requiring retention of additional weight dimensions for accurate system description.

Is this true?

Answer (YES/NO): NO